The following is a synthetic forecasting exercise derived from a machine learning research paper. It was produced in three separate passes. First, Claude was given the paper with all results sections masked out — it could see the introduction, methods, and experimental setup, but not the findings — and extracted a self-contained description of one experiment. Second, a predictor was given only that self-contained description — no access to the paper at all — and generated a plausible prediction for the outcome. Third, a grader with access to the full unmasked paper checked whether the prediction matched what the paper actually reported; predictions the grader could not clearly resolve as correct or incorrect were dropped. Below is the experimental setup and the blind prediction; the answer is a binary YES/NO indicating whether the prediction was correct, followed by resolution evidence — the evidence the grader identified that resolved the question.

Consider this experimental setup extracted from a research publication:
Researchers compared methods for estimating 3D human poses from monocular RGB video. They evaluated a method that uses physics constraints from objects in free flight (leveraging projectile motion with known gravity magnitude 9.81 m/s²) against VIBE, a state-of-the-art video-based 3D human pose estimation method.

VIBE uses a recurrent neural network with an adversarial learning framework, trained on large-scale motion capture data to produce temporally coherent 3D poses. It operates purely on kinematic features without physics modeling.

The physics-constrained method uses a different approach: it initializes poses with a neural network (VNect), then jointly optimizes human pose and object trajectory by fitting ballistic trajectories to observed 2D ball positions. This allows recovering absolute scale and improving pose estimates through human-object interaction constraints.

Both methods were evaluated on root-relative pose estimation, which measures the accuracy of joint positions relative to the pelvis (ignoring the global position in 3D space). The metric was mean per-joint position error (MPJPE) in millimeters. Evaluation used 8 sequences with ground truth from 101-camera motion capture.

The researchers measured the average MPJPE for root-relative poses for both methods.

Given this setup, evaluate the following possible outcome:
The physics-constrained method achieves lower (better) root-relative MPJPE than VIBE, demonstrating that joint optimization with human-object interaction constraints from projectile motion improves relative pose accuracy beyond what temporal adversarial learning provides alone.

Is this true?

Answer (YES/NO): NO